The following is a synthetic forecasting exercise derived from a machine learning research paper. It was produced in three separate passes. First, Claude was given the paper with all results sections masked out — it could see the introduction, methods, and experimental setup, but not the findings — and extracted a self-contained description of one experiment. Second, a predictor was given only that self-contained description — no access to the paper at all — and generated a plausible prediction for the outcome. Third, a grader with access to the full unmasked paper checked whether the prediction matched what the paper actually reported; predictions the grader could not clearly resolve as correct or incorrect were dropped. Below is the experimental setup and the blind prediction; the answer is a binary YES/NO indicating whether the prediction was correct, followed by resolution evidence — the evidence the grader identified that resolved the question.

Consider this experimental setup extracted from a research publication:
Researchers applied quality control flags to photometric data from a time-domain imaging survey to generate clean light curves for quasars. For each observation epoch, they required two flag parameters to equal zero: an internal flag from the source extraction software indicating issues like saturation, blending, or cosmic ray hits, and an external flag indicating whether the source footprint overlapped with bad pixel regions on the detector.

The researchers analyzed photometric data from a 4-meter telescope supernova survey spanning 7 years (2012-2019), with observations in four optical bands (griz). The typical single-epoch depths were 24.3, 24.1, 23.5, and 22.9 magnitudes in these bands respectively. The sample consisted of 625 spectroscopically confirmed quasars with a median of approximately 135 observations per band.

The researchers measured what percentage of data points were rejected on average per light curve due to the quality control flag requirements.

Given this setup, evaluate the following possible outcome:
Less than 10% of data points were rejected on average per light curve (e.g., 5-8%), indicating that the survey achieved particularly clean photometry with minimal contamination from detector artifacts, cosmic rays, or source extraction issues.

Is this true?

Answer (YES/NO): NO